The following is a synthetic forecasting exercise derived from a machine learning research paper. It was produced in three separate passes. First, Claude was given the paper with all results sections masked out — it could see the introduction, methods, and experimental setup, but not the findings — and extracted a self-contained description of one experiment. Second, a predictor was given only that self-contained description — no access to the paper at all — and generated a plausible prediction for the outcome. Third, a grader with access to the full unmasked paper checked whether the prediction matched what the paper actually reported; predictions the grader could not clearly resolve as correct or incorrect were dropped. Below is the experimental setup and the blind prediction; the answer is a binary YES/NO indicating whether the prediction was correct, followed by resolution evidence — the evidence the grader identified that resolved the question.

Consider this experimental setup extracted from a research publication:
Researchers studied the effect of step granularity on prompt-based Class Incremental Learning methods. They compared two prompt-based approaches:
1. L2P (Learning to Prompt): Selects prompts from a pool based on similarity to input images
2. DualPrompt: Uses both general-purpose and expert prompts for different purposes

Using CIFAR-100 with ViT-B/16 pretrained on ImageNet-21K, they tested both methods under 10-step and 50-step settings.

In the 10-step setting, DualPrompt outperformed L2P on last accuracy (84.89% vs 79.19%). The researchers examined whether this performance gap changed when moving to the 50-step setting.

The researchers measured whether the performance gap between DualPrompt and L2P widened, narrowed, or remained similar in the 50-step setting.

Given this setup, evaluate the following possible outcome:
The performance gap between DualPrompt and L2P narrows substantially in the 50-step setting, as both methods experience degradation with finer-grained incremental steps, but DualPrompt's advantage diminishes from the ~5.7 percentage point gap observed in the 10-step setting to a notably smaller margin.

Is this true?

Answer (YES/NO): YES